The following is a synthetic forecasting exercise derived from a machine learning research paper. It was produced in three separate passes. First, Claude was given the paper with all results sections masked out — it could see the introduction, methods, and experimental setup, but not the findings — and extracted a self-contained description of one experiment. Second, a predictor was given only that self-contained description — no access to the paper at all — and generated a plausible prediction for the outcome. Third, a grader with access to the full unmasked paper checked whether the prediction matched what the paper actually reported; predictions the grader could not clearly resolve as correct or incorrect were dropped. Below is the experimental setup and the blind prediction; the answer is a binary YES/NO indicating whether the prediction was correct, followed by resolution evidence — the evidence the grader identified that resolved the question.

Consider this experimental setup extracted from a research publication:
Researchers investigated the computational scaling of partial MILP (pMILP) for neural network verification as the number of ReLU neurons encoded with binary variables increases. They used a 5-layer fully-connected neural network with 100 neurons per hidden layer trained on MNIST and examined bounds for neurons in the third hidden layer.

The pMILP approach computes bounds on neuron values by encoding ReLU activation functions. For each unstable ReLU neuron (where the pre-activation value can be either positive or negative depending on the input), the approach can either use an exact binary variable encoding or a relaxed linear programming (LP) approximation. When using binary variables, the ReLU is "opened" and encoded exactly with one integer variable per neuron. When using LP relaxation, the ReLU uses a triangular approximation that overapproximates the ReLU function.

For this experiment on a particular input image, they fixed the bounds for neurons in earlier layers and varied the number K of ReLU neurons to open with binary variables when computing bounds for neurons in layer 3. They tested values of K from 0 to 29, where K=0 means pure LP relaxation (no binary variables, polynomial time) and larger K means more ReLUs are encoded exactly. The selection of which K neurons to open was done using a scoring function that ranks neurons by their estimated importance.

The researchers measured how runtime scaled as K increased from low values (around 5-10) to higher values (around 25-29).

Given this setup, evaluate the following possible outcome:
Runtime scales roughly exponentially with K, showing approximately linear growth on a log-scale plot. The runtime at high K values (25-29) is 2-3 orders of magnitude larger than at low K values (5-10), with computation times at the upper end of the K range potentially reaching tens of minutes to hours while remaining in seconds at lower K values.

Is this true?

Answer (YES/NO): NO